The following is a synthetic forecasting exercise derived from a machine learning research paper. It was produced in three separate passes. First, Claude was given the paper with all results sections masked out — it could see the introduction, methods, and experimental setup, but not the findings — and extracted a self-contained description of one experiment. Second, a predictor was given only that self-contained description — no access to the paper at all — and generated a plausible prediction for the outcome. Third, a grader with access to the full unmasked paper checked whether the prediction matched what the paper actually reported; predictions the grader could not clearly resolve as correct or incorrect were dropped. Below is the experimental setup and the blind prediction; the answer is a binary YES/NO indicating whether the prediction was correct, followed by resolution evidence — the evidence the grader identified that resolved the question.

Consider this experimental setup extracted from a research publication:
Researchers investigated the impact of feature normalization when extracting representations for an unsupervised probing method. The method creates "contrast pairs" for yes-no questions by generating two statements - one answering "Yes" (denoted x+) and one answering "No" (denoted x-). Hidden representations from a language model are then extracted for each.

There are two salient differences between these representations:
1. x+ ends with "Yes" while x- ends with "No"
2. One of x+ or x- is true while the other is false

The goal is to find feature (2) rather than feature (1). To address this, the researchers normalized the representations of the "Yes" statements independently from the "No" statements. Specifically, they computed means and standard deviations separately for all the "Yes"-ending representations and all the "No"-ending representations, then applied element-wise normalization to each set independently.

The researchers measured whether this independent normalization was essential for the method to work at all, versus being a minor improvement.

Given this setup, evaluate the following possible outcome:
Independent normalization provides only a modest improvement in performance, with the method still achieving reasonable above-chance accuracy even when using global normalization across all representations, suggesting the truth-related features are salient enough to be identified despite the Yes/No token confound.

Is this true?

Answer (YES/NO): NO